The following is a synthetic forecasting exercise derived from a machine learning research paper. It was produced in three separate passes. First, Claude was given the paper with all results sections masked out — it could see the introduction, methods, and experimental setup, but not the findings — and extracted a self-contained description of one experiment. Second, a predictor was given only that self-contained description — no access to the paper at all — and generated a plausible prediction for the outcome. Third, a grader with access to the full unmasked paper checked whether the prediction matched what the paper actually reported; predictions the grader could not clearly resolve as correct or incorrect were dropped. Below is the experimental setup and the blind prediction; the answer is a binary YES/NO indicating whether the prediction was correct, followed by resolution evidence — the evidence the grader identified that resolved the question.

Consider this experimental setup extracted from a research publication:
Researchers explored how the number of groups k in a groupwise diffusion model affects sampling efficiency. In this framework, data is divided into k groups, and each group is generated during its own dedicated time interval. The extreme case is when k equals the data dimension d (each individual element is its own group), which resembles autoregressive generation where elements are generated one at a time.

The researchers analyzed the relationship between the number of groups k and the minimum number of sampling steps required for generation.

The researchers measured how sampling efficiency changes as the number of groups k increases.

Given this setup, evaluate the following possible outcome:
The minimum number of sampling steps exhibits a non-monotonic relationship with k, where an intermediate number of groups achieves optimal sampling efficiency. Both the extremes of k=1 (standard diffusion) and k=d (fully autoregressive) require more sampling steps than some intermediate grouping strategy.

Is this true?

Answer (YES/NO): NO